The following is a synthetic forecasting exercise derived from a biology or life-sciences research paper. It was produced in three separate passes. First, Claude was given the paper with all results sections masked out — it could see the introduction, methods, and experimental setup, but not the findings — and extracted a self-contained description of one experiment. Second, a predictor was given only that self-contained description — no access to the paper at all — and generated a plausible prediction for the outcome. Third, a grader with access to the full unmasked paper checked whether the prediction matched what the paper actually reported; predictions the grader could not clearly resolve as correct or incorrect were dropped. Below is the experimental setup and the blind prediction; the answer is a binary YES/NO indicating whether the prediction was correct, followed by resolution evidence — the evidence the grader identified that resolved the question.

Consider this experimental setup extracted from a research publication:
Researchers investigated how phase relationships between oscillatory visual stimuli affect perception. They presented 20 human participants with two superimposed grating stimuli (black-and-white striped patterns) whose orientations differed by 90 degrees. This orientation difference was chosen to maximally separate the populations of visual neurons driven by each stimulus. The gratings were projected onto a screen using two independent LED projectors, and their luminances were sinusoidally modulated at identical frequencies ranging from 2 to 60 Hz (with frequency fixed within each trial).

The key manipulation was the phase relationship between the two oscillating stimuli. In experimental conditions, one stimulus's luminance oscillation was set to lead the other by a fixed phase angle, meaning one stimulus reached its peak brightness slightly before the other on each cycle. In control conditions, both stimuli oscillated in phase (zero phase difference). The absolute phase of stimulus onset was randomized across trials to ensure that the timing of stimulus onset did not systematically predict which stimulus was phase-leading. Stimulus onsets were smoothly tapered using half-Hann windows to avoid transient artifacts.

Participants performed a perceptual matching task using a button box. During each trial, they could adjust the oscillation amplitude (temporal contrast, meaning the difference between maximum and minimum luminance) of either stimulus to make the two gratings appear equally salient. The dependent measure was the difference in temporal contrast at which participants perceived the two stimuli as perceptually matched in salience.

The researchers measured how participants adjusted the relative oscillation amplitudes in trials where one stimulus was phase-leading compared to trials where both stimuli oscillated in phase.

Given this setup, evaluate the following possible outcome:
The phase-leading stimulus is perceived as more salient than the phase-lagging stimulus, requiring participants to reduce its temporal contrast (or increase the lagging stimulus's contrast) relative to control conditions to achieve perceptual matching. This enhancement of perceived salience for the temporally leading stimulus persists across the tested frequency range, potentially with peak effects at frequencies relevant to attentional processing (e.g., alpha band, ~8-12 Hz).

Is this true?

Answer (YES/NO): YES